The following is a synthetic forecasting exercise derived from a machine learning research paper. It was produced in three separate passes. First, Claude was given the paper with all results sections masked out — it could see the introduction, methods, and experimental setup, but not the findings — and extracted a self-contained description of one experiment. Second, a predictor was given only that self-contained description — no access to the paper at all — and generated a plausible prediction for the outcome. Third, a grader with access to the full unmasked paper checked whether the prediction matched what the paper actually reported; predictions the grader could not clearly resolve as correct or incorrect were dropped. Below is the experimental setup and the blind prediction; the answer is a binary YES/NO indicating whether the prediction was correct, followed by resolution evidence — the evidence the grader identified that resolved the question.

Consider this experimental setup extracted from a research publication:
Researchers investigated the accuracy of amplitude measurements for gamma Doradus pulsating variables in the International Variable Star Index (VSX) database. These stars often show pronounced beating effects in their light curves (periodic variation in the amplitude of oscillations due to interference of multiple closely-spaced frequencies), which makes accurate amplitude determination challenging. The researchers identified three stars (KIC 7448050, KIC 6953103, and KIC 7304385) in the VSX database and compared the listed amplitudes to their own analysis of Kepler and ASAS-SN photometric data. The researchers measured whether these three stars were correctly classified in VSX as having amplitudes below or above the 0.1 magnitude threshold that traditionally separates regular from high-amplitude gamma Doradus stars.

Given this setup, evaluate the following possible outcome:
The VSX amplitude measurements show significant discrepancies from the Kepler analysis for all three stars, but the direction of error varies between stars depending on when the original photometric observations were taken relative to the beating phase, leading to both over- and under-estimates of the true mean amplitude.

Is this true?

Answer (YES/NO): NO